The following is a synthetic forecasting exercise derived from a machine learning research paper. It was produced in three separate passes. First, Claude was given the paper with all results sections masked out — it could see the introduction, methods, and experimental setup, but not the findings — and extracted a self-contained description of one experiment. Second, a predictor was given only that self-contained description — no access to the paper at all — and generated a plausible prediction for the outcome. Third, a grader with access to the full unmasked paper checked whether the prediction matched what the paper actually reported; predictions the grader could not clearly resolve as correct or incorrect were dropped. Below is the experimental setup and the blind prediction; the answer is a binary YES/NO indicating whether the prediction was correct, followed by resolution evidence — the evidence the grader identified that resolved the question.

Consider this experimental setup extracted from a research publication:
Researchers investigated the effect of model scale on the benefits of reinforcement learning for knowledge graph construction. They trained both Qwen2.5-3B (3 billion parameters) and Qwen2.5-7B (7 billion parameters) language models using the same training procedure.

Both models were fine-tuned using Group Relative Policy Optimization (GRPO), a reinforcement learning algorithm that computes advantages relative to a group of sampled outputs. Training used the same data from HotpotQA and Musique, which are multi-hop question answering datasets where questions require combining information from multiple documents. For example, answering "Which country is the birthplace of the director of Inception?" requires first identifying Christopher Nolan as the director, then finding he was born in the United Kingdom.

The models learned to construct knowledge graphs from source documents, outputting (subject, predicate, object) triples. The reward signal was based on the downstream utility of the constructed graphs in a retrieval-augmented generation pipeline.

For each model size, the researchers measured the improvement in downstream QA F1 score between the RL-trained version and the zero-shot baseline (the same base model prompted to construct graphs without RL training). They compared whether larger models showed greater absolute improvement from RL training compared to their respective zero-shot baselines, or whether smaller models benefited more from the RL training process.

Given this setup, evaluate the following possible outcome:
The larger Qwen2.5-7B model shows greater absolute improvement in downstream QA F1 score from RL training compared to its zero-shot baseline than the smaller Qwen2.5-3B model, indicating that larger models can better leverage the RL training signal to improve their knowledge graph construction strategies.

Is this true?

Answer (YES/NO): NO